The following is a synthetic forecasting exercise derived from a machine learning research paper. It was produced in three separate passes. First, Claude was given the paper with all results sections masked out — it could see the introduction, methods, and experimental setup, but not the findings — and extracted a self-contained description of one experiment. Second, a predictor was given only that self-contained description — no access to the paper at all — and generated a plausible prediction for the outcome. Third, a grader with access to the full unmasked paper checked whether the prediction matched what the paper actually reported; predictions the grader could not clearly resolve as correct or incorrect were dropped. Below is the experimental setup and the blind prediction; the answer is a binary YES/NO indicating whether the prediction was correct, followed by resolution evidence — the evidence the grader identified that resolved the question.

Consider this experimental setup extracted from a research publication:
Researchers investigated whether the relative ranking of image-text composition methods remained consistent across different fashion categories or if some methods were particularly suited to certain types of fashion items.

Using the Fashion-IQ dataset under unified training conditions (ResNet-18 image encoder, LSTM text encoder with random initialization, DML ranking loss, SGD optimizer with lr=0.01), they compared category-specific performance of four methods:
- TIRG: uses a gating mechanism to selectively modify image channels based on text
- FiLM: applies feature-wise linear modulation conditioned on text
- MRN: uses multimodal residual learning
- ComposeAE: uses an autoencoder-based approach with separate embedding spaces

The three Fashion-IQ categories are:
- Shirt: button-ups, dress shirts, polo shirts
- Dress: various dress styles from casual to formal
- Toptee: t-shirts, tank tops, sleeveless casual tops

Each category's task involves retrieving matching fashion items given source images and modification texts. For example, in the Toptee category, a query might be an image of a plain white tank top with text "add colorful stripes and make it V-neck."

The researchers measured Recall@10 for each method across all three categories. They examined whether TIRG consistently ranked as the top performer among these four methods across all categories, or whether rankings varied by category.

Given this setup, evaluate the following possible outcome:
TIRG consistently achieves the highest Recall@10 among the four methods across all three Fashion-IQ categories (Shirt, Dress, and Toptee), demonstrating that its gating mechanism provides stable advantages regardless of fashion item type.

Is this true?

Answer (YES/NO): YES